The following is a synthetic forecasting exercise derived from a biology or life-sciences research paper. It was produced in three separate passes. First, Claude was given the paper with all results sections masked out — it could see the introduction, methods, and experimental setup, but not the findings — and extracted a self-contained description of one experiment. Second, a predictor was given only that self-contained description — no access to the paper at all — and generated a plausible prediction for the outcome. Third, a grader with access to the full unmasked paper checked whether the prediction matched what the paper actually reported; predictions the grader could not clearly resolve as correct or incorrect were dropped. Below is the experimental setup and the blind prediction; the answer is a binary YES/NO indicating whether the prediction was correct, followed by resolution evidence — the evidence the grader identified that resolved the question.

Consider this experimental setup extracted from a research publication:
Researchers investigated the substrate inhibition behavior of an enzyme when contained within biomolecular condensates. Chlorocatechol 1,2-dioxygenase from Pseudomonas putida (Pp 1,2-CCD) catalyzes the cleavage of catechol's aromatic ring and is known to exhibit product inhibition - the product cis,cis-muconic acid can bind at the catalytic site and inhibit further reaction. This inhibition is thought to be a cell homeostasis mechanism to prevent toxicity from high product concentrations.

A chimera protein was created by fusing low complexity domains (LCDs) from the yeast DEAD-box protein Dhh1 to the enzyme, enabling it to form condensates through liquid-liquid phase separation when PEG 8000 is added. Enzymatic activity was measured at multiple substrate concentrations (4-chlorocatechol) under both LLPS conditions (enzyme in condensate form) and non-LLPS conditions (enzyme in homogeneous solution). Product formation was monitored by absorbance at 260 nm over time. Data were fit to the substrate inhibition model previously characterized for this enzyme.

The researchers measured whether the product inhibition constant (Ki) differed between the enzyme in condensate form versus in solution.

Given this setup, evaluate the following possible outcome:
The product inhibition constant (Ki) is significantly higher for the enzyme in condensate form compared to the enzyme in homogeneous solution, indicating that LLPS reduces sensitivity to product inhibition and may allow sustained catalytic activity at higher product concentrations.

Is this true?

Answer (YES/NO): NO